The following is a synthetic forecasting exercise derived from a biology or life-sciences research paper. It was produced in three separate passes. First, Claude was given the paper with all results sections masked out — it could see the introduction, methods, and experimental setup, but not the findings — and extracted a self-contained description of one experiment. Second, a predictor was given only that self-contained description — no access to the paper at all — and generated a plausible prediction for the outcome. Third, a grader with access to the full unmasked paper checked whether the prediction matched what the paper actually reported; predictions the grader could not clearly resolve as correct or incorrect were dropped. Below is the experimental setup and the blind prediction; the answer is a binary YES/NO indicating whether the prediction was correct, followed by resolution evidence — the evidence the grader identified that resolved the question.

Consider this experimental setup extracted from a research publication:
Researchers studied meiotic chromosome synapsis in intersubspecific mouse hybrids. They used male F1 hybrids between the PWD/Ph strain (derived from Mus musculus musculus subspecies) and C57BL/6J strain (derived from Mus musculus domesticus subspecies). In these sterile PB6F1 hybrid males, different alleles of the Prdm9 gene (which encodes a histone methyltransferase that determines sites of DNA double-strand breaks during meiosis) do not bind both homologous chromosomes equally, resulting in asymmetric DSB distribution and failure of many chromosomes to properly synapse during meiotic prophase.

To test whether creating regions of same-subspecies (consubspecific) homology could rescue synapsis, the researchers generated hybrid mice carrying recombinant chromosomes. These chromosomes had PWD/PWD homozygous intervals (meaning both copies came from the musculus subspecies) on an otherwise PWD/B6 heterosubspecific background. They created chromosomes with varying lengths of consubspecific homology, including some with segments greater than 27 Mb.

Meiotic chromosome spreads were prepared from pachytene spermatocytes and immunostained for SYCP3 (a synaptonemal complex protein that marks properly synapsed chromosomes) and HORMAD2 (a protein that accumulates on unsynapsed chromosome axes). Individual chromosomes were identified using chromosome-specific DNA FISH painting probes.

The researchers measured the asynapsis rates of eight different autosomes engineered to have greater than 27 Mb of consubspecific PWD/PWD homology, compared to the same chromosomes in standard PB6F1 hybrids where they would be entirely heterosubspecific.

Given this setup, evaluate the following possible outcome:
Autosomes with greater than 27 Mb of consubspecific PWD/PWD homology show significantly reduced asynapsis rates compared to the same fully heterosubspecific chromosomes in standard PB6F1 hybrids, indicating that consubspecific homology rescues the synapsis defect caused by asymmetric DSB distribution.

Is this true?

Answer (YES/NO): YES